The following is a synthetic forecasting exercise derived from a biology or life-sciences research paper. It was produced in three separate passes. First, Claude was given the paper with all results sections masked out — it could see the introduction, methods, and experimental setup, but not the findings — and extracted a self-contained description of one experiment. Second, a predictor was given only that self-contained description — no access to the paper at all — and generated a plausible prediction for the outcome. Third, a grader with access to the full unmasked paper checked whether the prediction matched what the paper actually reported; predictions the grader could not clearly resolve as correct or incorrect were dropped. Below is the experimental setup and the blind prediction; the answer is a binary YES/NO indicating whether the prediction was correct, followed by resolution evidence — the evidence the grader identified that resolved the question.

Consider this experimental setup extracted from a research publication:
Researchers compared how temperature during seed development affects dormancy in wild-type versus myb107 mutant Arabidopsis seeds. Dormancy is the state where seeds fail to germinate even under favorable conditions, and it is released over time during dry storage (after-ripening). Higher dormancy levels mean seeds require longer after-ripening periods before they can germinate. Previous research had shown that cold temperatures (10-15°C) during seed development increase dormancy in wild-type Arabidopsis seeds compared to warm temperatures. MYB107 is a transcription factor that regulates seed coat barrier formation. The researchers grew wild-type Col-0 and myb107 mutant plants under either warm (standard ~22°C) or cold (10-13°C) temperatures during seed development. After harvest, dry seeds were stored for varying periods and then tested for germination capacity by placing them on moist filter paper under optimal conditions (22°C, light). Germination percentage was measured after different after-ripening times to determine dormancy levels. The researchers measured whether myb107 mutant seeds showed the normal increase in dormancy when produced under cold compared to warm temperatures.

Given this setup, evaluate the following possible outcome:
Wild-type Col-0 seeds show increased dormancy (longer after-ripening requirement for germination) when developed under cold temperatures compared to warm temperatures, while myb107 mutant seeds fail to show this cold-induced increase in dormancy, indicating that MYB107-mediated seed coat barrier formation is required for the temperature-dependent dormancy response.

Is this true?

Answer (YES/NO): YES